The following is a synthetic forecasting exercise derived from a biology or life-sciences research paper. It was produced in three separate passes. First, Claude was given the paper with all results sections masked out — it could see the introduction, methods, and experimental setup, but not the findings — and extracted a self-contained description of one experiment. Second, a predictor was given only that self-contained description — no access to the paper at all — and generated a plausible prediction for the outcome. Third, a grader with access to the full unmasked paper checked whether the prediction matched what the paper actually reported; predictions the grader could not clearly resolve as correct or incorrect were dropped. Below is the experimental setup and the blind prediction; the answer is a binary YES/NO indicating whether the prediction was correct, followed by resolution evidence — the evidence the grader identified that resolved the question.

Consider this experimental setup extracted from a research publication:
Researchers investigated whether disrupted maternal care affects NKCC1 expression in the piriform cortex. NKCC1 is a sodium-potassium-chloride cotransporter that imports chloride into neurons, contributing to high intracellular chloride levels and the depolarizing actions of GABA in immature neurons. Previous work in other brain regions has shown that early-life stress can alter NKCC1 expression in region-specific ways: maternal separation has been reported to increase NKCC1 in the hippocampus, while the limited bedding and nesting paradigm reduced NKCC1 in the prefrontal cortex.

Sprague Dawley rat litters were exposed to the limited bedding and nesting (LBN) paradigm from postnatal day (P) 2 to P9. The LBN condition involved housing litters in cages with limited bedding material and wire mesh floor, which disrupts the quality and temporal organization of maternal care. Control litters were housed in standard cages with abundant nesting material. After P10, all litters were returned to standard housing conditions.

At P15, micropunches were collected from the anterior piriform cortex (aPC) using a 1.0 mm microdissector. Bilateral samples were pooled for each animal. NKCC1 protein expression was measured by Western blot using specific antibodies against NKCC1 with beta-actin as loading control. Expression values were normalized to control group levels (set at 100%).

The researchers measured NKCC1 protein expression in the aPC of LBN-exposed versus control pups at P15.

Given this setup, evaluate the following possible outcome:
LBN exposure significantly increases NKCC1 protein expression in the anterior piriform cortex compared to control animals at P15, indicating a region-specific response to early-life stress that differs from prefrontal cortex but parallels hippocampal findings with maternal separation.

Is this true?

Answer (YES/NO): NO